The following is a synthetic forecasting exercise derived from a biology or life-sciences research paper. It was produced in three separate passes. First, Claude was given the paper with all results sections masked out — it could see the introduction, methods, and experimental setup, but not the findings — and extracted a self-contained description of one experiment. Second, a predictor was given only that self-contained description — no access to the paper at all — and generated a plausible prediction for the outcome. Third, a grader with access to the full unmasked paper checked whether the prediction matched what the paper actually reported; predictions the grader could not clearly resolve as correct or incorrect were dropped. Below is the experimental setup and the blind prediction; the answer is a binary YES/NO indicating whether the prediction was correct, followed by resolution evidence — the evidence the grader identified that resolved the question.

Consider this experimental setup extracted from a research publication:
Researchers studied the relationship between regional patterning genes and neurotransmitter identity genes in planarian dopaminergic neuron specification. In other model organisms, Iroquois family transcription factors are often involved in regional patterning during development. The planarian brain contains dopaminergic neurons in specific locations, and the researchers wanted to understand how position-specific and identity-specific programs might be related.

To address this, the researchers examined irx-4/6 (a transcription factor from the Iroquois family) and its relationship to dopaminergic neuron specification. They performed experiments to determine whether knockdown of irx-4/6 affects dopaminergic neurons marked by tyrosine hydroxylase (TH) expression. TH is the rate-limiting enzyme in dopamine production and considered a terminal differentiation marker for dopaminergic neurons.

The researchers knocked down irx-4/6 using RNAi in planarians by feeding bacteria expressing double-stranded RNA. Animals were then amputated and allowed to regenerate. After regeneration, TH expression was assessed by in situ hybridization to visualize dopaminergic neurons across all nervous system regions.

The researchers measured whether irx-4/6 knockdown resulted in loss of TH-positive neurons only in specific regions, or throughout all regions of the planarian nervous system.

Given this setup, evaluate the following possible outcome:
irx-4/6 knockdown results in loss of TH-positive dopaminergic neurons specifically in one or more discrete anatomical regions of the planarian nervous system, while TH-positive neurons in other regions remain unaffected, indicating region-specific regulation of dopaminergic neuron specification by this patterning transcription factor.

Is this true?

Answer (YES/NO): NO